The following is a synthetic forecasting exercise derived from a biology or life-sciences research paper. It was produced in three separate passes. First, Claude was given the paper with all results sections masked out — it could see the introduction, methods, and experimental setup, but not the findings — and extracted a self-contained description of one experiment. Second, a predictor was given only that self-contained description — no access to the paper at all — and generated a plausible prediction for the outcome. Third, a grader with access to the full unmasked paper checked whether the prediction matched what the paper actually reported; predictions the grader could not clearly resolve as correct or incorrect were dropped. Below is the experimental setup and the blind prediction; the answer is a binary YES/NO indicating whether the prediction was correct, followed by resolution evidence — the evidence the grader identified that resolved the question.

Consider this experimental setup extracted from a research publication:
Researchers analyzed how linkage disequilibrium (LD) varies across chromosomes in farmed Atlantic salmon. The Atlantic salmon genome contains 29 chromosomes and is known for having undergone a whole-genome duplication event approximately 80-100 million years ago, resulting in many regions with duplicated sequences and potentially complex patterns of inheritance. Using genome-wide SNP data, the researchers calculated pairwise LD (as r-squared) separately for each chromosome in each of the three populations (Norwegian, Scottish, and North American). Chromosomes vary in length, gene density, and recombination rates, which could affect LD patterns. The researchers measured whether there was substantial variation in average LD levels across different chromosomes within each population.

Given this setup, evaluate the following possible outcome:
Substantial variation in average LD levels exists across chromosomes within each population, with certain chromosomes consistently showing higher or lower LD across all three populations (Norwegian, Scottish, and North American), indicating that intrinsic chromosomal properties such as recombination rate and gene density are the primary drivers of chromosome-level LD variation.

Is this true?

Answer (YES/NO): NO